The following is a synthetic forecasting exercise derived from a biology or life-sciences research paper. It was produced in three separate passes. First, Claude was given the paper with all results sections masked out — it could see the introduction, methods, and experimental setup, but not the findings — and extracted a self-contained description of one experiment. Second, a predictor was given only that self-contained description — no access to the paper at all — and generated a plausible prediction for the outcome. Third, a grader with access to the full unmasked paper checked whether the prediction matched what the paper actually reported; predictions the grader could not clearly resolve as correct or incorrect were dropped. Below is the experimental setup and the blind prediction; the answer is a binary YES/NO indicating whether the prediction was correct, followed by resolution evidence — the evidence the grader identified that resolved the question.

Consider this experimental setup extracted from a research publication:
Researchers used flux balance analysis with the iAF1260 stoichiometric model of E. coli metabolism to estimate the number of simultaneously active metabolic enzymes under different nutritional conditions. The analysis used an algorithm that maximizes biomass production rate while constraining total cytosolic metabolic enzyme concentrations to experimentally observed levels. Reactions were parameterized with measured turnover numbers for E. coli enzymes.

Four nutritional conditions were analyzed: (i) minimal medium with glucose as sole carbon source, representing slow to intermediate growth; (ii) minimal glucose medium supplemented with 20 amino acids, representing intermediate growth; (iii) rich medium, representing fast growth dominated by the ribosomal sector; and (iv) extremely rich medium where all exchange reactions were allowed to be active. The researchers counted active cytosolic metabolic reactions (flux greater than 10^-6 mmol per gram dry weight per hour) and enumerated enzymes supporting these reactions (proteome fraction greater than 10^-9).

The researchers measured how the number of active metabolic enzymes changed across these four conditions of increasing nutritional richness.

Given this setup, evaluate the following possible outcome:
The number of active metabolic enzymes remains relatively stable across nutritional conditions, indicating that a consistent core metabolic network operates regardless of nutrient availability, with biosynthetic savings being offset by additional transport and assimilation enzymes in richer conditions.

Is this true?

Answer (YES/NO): NO